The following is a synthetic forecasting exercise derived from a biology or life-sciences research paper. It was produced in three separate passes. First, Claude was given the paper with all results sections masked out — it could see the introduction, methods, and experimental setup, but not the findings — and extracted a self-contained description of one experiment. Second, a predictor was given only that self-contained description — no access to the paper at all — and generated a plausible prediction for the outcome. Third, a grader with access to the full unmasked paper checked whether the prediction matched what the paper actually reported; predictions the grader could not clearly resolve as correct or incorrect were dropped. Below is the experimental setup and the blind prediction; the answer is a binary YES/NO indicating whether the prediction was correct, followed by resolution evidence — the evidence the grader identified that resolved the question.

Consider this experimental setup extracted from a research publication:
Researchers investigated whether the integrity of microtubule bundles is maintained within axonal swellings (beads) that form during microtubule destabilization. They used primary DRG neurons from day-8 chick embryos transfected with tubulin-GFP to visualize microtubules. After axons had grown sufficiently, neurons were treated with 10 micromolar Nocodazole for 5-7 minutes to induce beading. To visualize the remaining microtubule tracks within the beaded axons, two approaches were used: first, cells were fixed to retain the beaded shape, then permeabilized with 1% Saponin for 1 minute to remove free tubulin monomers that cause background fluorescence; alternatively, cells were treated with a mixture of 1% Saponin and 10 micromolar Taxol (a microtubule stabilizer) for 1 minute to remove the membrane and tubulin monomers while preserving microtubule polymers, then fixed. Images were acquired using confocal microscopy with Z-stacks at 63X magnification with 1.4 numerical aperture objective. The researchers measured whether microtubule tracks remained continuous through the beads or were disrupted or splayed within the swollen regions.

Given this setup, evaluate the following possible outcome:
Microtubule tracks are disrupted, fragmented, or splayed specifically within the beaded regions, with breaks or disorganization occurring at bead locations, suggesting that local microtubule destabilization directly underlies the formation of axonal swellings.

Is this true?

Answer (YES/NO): NO